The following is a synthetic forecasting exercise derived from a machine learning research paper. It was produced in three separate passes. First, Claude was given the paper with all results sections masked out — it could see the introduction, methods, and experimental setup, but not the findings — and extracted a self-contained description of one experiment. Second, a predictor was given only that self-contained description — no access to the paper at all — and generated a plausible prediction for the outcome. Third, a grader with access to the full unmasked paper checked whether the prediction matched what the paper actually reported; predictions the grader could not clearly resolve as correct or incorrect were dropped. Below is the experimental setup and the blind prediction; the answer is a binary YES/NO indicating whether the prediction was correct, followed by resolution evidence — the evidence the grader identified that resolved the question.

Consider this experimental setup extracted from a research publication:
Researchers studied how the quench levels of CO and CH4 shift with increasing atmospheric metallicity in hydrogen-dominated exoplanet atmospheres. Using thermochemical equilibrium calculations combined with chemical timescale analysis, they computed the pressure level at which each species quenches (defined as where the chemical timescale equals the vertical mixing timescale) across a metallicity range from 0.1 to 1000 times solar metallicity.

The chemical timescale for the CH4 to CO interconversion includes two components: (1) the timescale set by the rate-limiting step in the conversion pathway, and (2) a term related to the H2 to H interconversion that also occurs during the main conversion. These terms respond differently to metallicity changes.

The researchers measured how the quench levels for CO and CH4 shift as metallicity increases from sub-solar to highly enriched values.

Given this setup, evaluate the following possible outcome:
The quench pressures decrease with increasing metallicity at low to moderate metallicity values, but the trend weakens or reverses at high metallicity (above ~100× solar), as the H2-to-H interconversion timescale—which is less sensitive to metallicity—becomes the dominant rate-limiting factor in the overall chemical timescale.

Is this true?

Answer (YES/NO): NO